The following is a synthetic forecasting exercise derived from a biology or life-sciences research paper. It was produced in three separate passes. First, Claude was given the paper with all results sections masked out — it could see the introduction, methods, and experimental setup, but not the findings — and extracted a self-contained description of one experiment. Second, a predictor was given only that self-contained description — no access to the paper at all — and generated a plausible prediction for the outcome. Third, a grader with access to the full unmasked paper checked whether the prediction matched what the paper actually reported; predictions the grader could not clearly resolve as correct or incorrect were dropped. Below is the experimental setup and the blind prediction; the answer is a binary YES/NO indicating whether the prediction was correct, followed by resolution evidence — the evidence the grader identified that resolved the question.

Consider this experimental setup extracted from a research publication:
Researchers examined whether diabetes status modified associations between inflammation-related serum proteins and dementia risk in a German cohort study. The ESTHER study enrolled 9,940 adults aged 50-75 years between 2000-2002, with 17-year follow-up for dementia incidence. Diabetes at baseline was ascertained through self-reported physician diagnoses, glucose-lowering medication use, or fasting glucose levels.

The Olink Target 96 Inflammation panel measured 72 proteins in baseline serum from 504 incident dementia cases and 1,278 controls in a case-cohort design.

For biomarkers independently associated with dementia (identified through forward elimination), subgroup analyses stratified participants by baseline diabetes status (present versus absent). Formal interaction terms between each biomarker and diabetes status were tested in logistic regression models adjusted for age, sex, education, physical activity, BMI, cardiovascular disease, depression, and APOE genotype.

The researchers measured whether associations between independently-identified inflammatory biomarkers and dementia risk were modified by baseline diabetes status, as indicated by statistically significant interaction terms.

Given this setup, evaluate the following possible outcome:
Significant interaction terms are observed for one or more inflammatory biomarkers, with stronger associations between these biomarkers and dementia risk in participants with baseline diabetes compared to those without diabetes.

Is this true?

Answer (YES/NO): NO